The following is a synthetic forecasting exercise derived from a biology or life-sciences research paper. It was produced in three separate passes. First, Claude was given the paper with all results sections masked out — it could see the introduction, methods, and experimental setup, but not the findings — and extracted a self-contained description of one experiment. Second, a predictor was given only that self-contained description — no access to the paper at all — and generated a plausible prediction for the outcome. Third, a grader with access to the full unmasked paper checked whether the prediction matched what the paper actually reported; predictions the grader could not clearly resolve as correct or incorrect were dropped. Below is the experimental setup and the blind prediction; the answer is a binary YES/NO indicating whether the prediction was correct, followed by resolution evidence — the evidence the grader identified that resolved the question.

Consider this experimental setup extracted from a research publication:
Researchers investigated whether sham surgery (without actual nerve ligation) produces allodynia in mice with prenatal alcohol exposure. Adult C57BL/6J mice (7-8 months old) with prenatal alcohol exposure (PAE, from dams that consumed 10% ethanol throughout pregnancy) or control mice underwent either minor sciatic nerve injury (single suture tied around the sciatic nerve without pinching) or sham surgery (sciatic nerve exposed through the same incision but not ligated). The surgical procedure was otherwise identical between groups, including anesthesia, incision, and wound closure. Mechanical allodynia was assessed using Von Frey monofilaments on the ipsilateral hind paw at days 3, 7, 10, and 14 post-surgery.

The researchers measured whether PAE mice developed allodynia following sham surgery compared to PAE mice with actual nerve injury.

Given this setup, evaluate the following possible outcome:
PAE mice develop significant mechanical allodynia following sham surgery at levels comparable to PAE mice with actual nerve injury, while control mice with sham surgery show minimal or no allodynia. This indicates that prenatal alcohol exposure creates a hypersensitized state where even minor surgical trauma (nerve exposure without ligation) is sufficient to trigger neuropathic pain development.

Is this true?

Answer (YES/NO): NO